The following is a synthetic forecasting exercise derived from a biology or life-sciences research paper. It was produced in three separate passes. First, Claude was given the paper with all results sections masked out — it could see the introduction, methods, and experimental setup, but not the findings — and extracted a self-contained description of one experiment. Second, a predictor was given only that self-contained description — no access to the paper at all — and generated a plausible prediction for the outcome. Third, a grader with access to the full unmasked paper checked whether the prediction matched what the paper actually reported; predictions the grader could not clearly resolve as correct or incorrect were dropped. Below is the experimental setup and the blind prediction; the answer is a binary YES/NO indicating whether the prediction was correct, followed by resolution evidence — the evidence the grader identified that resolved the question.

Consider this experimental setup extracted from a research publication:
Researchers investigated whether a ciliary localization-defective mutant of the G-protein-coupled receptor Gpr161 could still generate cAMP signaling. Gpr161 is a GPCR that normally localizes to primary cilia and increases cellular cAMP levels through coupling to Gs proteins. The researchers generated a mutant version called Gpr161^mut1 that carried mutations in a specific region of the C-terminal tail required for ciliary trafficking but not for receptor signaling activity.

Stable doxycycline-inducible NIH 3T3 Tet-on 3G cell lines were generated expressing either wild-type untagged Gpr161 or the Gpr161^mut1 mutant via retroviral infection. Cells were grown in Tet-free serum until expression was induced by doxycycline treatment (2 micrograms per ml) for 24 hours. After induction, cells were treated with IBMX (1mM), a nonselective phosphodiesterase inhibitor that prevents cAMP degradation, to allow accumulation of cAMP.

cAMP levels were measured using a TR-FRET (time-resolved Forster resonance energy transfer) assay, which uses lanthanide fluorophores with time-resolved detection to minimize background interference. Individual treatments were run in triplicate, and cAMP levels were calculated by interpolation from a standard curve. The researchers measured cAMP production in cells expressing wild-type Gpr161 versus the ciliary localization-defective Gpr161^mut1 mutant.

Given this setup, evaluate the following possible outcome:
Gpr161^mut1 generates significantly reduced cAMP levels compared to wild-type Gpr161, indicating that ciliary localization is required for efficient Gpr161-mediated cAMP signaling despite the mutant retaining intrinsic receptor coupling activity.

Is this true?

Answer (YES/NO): NO